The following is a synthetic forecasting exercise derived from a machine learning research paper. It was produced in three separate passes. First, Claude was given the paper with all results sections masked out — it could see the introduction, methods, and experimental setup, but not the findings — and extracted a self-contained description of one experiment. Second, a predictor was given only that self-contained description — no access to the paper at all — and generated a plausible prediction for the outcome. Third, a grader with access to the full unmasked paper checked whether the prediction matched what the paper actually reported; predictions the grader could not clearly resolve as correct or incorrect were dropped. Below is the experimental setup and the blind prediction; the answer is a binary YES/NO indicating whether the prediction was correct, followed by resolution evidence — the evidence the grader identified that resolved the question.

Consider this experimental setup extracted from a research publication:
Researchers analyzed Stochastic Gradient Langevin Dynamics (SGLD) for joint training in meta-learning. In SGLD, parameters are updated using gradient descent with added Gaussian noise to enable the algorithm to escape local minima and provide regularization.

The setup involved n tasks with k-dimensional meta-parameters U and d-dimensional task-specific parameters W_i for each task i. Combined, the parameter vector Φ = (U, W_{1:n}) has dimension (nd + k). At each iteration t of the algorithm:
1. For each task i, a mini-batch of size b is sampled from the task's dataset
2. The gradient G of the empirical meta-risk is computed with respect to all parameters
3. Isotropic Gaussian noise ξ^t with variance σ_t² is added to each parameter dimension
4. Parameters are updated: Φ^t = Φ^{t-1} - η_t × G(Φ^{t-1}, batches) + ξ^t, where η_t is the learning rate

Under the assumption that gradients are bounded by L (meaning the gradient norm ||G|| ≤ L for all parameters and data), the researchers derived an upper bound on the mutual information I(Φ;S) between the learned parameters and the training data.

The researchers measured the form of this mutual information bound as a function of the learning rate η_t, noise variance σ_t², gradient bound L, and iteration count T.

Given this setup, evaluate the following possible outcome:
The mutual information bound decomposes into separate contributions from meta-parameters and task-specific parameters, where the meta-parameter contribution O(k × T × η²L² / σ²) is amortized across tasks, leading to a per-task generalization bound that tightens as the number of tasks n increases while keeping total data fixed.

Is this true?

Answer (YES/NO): NO